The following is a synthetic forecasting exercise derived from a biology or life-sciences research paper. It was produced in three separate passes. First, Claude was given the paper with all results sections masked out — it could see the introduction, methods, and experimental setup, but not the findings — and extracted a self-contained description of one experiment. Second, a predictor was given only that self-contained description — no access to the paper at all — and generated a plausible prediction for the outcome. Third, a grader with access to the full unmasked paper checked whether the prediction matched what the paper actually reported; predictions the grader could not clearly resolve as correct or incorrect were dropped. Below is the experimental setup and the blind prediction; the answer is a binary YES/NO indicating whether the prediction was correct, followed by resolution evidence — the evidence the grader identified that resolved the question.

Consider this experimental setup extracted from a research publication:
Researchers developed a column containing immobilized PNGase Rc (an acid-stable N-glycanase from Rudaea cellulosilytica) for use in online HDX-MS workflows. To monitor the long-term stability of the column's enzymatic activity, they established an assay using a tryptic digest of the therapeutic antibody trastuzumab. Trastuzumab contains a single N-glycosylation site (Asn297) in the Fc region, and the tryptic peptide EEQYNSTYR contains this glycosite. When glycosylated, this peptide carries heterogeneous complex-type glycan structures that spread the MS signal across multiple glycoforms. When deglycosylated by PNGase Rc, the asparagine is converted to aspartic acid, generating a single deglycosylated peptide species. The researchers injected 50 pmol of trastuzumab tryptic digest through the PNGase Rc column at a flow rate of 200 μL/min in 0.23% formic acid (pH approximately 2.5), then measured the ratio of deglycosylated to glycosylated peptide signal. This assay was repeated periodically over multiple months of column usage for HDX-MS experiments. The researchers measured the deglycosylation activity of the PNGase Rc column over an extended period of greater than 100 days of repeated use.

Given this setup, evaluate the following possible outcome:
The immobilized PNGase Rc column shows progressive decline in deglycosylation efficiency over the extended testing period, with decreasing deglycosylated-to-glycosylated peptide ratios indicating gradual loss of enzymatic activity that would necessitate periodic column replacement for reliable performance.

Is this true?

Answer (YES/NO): NO